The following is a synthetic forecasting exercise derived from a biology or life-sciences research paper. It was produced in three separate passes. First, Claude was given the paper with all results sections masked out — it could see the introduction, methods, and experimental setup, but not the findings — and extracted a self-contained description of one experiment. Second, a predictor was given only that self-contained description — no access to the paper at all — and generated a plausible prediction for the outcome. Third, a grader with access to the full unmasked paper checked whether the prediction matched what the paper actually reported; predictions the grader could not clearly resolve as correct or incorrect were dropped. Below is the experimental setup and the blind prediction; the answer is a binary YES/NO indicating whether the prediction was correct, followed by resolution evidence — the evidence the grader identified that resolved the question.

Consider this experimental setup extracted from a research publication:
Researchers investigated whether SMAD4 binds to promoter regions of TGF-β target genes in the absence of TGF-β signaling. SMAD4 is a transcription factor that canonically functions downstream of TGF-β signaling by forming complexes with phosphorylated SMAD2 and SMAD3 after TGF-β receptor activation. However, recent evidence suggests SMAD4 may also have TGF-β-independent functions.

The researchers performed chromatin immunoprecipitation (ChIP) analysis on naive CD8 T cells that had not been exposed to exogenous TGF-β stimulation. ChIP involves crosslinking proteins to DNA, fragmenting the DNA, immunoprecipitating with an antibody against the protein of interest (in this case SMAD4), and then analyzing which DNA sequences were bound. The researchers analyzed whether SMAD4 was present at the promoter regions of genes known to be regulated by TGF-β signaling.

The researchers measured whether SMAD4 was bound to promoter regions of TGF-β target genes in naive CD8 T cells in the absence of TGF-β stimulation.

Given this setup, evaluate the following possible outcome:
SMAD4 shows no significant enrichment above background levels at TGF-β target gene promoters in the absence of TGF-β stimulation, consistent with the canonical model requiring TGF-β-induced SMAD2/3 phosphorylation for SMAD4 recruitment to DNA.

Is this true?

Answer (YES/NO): NO